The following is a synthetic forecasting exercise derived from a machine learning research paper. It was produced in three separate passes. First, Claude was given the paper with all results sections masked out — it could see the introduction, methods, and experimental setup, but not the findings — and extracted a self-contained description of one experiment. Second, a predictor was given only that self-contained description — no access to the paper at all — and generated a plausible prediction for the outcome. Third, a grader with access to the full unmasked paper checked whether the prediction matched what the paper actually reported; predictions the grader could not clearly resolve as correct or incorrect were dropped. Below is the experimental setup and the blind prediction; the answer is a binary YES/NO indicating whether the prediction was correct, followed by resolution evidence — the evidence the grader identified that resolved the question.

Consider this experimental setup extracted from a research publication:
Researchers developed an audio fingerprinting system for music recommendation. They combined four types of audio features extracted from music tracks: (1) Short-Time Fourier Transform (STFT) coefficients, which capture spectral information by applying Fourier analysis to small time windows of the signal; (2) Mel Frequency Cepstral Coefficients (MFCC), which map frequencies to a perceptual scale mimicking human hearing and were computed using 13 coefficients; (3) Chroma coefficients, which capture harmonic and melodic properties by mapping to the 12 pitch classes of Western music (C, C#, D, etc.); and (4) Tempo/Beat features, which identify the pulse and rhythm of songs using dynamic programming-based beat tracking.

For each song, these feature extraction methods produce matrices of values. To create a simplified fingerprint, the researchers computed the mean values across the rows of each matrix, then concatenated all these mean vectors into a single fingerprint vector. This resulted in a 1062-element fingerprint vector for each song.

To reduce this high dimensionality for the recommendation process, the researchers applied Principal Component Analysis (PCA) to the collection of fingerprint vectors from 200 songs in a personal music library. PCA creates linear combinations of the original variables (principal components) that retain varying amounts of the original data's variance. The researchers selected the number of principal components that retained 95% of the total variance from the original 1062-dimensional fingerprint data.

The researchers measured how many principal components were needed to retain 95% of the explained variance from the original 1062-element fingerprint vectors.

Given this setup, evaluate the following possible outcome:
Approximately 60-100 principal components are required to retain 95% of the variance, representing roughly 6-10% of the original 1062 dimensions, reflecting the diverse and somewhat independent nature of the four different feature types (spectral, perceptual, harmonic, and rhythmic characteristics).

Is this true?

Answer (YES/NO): NO